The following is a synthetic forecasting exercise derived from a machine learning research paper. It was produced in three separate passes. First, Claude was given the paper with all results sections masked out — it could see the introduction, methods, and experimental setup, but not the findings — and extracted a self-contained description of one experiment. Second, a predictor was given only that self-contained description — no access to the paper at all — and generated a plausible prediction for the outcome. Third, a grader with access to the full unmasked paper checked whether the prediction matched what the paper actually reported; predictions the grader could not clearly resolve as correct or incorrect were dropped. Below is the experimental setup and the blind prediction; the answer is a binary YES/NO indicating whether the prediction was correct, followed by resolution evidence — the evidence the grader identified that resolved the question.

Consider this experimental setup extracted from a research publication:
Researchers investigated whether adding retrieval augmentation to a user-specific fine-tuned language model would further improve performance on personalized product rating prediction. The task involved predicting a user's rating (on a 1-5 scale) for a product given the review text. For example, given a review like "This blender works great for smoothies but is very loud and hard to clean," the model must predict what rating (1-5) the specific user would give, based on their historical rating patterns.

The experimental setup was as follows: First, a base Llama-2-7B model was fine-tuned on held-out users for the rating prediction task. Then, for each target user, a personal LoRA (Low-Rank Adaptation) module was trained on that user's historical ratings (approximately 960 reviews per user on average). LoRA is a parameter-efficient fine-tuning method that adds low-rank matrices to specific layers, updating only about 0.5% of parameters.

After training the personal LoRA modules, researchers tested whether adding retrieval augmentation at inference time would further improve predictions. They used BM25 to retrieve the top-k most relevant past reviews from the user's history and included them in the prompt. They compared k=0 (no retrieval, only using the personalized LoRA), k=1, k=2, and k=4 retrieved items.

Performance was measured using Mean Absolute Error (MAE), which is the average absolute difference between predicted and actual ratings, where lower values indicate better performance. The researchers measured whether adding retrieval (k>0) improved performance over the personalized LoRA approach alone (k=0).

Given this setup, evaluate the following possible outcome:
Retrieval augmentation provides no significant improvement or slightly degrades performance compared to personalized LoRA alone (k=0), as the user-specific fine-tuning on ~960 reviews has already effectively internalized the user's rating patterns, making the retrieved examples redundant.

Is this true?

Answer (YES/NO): YES